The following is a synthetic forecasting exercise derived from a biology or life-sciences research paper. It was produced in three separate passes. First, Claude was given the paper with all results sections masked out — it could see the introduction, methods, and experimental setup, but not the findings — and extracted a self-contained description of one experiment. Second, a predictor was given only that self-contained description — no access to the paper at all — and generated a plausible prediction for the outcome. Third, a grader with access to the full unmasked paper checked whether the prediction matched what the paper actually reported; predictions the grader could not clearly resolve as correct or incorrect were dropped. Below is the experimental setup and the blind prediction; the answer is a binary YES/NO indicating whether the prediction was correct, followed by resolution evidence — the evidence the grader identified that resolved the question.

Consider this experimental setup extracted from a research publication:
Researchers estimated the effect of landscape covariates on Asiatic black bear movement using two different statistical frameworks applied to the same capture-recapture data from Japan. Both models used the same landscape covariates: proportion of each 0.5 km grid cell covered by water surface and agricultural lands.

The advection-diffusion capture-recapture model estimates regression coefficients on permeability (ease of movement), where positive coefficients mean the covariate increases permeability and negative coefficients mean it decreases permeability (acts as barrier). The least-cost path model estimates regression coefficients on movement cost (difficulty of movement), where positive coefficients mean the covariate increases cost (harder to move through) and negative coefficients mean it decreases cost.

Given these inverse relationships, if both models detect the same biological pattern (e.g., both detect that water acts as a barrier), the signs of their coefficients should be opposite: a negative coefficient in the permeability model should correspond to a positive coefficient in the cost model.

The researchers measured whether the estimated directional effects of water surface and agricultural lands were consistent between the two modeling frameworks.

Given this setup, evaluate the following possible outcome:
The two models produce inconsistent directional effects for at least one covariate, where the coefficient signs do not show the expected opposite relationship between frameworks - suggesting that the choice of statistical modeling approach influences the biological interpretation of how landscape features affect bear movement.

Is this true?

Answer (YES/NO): YES